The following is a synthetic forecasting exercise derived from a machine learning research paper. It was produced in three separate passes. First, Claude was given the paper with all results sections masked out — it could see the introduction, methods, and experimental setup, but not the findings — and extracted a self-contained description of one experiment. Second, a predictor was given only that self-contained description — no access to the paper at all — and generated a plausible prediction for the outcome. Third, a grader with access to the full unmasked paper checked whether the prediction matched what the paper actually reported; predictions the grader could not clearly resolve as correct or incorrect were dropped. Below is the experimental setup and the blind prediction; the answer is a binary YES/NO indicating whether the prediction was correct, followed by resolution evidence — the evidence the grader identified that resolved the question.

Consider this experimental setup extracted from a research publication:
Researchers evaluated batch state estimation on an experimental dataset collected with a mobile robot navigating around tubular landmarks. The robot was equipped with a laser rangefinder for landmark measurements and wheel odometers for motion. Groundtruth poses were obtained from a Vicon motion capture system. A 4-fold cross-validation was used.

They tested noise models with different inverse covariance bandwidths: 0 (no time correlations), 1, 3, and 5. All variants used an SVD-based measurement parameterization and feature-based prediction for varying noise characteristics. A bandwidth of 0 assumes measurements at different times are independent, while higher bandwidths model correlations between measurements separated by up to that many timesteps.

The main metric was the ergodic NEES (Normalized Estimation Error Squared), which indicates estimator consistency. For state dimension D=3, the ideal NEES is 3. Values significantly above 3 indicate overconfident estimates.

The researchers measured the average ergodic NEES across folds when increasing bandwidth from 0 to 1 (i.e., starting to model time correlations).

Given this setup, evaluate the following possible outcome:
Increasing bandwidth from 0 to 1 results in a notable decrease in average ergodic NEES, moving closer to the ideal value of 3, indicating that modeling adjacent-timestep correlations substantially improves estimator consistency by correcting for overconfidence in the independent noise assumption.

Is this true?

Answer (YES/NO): YES